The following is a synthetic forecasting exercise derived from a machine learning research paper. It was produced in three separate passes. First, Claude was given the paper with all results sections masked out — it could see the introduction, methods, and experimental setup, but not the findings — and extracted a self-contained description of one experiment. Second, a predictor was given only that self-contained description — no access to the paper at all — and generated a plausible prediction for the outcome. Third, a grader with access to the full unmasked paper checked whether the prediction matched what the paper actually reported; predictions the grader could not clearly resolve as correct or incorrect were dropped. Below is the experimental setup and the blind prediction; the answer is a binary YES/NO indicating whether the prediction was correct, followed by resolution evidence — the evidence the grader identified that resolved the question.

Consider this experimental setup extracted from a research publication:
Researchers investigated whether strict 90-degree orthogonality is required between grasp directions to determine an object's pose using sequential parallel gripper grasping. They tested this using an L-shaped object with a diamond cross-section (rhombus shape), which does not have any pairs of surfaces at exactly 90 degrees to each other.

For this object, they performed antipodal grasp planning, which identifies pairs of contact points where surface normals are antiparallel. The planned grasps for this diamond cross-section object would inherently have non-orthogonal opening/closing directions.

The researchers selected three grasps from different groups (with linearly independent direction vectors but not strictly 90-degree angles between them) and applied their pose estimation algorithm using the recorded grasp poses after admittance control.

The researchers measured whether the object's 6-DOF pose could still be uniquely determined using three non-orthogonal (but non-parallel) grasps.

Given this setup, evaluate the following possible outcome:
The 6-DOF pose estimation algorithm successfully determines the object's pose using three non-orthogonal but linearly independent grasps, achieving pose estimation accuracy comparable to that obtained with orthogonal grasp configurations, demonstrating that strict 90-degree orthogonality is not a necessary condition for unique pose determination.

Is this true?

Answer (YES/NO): NO